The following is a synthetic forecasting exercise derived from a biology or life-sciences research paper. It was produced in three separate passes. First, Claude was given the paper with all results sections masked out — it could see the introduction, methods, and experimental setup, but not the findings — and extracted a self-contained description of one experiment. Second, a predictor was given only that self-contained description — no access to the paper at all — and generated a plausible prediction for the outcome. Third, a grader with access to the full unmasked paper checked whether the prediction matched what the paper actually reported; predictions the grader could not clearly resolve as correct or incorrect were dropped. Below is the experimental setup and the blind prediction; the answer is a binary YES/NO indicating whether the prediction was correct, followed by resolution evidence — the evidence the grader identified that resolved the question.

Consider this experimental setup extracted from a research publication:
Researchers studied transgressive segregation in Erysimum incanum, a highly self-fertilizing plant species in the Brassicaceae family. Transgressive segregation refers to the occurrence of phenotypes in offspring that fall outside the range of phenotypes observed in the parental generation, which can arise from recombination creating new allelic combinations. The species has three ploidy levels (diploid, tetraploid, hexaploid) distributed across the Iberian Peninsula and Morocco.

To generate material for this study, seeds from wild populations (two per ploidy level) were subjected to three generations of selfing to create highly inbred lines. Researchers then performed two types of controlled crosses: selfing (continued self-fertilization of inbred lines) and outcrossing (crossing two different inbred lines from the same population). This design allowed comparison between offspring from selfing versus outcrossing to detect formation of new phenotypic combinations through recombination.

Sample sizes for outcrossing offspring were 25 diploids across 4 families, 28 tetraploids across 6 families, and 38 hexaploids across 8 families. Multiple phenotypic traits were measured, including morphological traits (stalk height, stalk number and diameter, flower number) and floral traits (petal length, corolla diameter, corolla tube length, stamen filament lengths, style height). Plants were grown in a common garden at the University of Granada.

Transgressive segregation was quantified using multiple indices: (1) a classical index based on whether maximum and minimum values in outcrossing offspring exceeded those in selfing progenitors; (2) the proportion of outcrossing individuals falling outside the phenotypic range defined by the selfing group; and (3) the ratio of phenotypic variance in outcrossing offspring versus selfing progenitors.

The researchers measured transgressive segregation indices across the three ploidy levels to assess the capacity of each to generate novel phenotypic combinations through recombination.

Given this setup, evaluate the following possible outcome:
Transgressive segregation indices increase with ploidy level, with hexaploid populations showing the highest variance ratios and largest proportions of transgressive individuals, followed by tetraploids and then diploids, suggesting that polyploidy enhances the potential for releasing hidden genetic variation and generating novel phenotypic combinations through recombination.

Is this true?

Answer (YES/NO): NO